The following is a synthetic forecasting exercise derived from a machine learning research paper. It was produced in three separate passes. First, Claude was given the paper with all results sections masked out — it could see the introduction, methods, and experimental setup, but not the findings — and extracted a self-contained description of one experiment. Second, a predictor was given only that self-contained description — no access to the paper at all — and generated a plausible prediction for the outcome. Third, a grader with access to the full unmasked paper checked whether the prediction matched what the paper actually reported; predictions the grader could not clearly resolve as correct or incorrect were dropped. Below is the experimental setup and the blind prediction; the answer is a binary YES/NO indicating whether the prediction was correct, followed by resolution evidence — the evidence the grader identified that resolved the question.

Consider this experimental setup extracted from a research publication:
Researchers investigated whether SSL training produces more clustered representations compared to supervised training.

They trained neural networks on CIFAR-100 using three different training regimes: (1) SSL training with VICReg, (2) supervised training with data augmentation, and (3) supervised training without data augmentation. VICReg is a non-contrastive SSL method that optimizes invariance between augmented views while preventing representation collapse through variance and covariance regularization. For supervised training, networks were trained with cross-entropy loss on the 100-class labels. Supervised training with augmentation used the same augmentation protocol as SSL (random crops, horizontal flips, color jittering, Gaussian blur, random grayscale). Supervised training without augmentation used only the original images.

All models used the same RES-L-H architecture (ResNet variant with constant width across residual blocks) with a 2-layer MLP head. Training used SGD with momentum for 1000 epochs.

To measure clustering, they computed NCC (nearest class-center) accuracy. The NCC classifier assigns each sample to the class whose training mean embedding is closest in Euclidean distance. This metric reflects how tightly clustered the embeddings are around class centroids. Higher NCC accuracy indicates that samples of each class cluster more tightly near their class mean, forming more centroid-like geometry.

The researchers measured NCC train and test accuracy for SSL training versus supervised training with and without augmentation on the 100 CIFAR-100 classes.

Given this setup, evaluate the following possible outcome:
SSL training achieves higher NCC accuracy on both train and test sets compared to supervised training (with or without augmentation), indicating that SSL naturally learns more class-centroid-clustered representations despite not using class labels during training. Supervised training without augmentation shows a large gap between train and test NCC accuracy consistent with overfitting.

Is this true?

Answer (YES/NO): NO